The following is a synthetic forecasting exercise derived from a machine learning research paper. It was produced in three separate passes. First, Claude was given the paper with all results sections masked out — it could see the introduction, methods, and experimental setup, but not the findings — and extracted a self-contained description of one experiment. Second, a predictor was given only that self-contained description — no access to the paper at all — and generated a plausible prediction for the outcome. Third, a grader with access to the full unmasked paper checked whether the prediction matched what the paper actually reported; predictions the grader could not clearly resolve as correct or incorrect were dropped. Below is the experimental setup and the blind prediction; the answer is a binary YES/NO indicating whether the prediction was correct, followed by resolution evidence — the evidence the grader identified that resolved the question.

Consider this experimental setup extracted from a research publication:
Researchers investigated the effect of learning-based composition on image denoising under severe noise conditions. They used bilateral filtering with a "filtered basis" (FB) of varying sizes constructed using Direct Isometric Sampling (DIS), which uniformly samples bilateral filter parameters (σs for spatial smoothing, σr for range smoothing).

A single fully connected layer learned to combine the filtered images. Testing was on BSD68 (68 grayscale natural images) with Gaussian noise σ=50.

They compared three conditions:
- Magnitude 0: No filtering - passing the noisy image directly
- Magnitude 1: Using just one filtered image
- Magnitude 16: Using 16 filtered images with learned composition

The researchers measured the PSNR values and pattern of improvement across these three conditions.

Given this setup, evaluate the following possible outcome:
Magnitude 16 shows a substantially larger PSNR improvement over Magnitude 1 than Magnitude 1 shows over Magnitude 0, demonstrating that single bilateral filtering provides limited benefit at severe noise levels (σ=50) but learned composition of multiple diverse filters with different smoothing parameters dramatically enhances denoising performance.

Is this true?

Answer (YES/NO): NO